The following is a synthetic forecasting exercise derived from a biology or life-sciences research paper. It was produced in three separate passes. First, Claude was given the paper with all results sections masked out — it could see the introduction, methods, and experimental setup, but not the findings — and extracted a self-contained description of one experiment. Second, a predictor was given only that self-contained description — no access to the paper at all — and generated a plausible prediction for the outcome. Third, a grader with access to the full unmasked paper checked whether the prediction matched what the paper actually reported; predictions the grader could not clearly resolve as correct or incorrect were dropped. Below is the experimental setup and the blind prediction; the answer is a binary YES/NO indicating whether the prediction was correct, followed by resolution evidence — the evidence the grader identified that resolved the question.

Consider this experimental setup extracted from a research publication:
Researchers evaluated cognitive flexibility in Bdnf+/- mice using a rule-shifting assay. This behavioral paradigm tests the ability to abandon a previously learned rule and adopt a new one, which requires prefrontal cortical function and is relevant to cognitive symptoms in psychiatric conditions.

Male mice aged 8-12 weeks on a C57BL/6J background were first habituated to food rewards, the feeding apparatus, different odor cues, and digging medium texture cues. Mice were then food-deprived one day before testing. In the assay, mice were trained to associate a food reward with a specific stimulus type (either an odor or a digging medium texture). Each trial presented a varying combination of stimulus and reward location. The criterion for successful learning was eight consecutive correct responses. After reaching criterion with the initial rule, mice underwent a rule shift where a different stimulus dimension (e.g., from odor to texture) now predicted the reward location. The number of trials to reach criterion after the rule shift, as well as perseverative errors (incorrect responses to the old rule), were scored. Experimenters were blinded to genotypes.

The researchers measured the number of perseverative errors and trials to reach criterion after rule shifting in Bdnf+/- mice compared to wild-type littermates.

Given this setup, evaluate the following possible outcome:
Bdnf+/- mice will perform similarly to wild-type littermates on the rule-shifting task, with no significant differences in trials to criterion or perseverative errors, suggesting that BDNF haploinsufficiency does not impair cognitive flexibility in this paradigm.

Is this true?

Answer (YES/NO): NO